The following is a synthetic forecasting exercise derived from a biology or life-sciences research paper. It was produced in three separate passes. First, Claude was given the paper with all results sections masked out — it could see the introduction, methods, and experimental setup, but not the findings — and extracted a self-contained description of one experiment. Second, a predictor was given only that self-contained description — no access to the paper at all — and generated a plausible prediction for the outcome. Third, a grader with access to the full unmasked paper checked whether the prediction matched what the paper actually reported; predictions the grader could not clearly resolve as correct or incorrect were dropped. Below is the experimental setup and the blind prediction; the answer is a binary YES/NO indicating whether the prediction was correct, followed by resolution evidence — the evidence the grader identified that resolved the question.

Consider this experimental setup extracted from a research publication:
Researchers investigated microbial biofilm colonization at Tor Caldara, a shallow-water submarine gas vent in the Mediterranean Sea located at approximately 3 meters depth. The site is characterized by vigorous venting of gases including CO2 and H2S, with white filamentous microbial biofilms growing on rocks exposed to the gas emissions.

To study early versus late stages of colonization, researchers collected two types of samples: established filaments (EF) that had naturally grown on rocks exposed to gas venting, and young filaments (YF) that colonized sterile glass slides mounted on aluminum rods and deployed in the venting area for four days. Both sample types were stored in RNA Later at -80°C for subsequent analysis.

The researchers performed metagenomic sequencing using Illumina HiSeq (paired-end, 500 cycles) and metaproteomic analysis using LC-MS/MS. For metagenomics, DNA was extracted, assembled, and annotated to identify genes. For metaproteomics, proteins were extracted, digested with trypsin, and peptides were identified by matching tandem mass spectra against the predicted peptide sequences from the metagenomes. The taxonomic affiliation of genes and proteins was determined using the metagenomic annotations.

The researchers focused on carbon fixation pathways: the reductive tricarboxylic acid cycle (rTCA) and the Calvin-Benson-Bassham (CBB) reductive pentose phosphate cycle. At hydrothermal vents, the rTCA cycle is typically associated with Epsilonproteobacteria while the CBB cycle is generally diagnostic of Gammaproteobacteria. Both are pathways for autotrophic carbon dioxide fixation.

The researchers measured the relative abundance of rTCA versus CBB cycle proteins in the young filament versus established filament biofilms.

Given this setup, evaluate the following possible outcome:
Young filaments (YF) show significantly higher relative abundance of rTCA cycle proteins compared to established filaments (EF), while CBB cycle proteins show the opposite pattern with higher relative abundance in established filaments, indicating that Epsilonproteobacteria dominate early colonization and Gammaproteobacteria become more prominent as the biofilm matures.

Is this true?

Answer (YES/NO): YES